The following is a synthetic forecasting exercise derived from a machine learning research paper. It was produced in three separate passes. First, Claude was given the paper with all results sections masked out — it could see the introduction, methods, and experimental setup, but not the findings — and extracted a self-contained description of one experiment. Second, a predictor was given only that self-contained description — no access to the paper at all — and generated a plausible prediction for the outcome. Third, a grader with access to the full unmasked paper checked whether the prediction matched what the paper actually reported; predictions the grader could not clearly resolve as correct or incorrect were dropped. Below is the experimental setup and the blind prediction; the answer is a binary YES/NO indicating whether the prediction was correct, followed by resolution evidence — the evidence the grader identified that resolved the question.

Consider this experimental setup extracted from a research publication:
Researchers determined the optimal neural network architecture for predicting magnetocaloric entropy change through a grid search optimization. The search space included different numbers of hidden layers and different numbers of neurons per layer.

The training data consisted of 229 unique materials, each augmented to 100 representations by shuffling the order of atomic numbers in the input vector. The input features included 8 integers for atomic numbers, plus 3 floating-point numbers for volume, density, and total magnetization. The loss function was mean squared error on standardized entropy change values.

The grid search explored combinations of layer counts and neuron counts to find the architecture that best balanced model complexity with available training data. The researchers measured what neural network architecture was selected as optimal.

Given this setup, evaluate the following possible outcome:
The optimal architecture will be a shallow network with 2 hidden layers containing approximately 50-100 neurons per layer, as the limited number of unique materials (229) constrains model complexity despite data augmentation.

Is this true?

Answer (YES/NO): NO